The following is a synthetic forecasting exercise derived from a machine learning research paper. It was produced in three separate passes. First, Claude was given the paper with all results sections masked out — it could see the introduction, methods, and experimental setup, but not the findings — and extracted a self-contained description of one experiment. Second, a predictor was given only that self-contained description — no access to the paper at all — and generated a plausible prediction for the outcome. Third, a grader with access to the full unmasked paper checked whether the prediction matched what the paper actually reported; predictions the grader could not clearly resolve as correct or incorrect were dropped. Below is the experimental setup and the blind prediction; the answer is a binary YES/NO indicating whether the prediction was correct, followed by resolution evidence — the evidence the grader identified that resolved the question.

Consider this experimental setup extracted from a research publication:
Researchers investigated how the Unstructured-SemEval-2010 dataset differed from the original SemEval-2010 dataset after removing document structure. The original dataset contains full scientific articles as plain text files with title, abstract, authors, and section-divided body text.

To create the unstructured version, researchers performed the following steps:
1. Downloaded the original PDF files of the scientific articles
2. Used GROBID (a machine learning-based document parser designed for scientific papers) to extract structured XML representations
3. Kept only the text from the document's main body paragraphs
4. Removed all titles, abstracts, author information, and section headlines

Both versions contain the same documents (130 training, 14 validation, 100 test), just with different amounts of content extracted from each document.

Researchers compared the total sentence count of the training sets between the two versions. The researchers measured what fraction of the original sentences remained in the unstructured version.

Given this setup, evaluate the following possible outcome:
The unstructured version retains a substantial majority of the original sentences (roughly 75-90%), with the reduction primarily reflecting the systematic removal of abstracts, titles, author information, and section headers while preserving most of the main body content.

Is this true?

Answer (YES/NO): NO